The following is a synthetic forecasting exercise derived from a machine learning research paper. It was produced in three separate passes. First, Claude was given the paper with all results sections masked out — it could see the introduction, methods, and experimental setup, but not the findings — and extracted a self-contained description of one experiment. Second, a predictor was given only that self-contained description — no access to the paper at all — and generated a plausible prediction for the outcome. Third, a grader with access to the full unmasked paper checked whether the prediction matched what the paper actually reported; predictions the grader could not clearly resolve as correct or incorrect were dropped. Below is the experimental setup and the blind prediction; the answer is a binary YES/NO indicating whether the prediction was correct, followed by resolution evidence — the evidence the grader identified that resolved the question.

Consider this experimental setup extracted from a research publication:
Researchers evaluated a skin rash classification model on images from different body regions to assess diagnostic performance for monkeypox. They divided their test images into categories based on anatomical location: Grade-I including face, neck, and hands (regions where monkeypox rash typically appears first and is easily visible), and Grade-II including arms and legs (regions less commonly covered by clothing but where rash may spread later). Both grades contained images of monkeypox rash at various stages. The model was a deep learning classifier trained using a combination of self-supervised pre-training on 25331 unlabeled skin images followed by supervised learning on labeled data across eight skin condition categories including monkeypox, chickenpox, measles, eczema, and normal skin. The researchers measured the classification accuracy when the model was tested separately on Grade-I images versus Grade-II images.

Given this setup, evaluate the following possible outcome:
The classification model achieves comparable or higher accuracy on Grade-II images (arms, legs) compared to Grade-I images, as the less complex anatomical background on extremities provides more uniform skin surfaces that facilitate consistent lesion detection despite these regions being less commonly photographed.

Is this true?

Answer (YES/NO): YES